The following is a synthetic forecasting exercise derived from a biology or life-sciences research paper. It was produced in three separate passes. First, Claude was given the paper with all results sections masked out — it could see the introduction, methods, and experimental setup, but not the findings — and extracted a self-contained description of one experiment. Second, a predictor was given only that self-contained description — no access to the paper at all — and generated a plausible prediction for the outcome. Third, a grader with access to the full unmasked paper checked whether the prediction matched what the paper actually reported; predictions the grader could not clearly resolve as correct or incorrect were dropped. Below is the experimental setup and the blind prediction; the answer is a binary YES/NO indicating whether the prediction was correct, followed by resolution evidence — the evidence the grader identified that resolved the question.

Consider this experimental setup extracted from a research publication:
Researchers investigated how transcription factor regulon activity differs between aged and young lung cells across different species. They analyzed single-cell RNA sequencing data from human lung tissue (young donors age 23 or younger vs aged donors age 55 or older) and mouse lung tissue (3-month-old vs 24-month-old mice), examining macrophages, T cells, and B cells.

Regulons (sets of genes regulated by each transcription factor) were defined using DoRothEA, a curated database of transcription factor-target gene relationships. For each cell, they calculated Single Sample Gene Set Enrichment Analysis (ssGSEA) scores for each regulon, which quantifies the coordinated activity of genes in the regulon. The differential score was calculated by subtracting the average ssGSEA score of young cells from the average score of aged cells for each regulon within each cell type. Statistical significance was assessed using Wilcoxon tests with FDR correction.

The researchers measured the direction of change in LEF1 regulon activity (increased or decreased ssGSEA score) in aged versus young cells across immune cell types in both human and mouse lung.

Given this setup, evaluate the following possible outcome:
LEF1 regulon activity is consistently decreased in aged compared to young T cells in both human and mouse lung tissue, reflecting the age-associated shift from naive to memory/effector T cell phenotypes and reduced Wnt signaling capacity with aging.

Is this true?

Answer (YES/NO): YES